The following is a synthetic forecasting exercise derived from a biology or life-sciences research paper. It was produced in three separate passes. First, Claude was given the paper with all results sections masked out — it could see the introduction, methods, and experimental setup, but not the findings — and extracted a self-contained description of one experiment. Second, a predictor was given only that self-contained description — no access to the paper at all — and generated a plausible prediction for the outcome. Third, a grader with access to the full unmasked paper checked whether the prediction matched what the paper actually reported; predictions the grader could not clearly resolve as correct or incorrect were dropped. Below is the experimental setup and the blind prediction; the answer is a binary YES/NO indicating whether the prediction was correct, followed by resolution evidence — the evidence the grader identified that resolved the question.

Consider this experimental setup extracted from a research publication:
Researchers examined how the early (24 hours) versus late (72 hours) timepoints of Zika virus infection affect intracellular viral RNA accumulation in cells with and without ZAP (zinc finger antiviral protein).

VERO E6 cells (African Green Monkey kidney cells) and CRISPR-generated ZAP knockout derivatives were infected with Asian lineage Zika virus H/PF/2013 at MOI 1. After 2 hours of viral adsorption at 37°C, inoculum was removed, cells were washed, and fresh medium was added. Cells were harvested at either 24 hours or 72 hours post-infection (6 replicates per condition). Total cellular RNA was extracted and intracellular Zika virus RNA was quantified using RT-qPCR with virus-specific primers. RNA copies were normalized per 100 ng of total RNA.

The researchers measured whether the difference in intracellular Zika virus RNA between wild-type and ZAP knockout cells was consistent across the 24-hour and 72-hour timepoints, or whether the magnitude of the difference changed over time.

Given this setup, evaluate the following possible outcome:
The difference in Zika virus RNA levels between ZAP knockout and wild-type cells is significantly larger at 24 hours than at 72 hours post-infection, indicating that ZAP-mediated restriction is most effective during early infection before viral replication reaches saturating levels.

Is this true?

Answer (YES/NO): NO